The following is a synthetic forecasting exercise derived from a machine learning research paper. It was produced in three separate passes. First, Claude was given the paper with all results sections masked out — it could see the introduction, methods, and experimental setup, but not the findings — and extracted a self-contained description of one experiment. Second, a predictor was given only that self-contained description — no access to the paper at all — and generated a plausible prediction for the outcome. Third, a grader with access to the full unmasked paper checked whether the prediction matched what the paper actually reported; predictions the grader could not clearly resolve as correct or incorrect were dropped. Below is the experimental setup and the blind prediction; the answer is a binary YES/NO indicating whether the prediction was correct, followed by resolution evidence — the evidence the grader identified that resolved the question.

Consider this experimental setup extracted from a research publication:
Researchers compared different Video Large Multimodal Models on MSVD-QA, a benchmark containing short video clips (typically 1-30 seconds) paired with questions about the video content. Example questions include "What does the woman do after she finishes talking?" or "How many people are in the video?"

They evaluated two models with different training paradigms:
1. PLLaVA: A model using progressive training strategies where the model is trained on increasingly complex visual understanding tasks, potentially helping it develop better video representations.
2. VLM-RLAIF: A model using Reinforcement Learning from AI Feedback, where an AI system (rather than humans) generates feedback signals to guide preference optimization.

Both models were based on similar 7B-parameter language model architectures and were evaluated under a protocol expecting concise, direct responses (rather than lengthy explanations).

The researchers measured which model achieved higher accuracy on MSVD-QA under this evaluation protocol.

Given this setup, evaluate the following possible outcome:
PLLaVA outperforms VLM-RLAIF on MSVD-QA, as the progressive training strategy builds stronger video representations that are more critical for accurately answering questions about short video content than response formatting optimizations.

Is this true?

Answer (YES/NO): NO